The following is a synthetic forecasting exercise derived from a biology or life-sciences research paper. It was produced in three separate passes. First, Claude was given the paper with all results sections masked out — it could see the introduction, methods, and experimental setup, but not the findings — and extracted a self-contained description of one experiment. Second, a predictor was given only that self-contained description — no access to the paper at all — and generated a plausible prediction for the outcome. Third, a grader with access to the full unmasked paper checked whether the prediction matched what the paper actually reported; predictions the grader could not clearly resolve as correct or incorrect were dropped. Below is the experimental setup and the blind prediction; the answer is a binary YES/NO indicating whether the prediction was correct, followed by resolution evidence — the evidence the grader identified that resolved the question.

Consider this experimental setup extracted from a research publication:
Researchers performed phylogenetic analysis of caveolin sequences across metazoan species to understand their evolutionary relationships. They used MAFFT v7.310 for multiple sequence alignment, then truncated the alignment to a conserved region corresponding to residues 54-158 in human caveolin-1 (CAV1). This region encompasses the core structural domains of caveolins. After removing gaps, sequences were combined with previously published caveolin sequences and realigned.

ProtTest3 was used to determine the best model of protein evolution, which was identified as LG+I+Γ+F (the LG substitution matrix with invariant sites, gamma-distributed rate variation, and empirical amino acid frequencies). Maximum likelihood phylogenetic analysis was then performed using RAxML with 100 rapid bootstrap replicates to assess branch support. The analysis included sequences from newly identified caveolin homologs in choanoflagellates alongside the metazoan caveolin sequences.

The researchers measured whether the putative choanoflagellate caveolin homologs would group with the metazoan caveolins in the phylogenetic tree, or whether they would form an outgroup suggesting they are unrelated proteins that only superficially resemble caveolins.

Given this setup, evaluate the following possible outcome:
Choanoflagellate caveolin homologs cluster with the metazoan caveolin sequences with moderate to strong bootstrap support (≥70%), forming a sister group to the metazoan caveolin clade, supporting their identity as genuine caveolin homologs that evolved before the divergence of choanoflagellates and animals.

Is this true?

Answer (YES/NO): NO